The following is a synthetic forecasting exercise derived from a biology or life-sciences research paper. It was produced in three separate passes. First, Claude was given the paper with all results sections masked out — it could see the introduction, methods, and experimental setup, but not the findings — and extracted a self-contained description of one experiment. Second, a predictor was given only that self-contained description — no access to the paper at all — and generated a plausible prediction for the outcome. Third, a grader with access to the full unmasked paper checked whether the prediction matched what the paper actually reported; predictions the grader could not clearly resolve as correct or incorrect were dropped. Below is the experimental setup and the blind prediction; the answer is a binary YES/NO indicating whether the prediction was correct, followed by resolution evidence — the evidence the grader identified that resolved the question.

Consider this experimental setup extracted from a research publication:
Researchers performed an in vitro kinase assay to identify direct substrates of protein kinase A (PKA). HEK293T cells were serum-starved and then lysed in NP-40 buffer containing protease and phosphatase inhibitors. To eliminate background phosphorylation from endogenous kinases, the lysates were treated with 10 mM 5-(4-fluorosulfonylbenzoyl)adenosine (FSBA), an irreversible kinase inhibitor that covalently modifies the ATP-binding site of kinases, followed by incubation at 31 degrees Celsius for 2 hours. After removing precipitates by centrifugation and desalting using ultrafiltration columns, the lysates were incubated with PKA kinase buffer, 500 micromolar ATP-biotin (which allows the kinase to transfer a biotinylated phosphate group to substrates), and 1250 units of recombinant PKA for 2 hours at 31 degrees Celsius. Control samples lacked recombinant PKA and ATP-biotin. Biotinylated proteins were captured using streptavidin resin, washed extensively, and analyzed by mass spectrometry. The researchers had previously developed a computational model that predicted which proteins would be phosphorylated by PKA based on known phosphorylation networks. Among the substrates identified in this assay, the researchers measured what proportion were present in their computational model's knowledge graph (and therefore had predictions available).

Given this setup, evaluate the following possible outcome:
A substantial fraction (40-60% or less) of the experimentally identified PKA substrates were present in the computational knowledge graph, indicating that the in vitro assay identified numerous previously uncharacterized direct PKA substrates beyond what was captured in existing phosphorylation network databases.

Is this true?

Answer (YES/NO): NO